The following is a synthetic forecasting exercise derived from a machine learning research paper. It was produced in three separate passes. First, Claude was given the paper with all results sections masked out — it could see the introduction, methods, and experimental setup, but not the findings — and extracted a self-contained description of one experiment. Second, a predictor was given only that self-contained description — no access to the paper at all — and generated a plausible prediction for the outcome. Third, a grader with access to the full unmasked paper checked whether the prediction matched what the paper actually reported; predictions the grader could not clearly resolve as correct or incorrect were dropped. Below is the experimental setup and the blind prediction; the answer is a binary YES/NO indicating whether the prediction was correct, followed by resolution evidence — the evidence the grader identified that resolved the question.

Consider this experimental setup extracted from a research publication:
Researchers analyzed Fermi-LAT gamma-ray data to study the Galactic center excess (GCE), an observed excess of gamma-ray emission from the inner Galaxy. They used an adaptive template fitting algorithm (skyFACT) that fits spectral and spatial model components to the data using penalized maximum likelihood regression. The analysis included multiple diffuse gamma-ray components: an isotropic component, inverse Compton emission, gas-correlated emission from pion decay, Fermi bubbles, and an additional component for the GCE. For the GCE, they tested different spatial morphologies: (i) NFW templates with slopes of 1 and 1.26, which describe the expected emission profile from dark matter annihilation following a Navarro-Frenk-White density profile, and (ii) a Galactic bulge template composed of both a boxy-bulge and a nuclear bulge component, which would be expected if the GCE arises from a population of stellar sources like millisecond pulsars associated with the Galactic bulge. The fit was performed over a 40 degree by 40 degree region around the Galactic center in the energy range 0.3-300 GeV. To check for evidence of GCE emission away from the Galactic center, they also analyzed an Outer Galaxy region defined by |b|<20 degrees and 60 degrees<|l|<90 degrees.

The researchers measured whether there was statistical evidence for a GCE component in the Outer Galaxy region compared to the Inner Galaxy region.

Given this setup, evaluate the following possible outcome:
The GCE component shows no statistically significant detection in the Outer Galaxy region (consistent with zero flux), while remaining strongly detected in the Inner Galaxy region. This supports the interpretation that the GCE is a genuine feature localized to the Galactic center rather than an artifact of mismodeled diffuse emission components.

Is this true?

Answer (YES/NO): YES